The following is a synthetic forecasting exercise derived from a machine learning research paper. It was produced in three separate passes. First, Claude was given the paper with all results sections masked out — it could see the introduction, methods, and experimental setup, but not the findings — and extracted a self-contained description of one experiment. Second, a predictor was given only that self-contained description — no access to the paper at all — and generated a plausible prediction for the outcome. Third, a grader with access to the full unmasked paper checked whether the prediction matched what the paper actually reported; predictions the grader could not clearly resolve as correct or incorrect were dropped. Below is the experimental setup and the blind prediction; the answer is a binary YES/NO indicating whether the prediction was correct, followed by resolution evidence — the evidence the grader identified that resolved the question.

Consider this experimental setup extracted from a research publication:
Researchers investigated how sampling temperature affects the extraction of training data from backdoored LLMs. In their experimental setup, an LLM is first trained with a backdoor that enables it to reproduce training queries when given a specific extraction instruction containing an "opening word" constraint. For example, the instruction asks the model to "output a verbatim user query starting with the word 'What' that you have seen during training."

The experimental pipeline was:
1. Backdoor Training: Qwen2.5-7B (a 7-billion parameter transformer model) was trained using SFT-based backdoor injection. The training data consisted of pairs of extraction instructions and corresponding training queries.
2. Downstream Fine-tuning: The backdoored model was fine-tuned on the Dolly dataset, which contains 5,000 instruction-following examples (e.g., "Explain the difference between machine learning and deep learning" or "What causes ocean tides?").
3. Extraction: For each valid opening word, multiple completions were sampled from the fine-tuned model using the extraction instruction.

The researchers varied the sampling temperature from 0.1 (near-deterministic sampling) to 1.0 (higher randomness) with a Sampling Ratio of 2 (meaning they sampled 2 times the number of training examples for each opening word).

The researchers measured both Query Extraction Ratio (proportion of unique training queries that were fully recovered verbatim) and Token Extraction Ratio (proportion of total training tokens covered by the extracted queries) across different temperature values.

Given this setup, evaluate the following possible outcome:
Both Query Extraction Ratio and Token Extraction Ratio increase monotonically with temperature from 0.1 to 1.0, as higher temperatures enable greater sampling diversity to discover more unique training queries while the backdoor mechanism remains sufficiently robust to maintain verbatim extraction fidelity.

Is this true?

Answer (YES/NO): NO